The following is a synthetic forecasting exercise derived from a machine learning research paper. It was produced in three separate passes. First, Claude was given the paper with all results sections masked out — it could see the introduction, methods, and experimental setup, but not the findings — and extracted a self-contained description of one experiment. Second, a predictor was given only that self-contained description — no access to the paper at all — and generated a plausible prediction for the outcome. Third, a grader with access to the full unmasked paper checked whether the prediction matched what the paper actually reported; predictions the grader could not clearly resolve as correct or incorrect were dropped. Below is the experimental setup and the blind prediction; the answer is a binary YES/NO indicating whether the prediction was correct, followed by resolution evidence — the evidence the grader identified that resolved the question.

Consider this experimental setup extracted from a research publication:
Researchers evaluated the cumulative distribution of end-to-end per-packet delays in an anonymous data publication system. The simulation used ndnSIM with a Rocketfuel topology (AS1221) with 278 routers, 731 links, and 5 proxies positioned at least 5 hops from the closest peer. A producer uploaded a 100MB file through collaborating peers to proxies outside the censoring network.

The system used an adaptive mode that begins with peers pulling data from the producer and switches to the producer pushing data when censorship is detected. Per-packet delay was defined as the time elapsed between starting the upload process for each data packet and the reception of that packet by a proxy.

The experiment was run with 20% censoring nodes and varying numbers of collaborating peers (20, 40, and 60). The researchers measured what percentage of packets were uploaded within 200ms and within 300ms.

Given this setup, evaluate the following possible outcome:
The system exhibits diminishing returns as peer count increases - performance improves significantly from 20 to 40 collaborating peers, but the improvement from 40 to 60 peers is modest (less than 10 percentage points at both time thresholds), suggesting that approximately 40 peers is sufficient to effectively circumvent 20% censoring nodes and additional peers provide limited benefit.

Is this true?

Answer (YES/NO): NO